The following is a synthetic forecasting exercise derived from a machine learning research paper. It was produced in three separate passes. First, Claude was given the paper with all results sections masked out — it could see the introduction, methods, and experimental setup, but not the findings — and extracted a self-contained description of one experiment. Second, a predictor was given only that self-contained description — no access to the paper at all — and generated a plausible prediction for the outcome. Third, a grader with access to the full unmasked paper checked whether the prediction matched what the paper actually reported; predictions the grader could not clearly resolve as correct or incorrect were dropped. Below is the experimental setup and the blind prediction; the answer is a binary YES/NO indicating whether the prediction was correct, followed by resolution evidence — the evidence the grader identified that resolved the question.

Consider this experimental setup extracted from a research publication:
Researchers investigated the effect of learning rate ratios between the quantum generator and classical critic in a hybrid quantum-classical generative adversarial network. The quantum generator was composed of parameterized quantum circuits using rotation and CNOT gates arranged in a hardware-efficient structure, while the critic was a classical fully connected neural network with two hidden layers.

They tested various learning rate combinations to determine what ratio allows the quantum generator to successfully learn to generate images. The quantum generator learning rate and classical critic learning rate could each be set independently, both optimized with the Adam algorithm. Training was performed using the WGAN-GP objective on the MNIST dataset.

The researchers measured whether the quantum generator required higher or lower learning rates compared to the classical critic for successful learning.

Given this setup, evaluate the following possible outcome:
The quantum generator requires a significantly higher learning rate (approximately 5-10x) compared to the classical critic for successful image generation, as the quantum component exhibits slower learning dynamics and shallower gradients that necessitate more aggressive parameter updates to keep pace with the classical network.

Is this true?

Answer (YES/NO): NO